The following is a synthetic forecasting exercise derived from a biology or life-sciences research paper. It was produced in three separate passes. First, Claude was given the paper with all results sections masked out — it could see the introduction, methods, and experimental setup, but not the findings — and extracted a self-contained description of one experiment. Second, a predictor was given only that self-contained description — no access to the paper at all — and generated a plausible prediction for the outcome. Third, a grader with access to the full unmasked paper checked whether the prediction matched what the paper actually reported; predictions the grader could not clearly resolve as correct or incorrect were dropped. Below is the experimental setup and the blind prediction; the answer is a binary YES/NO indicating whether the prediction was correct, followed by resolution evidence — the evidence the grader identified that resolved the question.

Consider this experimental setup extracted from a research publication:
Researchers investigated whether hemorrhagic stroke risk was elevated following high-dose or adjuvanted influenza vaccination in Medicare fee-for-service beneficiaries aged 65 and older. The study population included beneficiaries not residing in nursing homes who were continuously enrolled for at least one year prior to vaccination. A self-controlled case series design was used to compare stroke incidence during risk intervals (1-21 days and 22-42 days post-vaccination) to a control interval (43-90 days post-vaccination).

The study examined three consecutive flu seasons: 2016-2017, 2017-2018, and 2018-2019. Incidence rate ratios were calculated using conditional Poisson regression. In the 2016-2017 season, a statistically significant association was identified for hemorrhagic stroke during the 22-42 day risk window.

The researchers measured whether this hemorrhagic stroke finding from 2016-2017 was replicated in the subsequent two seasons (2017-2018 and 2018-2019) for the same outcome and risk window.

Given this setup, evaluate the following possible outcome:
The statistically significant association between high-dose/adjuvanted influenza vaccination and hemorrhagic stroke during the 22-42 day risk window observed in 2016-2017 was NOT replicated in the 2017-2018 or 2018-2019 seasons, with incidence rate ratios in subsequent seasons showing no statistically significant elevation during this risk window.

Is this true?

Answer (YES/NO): YES